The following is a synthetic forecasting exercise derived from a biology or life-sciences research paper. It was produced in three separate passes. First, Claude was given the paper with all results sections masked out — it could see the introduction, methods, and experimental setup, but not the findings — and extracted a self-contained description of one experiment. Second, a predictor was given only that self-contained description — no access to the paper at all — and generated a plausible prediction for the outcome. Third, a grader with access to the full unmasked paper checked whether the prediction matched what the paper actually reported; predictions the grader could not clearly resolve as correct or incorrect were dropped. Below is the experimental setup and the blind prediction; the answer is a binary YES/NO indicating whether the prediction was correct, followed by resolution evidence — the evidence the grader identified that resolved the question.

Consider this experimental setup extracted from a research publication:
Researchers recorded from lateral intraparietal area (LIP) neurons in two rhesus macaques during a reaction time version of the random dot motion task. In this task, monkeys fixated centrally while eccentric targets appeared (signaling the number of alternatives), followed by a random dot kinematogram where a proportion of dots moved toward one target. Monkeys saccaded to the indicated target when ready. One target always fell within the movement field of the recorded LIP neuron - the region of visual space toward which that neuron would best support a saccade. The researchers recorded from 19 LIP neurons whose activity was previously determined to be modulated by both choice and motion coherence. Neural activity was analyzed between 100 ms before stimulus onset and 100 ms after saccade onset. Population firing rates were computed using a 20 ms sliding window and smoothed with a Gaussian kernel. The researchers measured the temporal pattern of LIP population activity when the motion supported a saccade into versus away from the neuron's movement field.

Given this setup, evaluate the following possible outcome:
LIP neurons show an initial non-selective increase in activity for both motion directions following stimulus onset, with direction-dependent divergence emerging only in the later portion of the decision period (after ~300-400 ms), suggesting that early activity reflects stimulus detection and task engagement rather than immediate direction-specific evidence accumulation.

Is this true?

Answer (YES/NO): NO